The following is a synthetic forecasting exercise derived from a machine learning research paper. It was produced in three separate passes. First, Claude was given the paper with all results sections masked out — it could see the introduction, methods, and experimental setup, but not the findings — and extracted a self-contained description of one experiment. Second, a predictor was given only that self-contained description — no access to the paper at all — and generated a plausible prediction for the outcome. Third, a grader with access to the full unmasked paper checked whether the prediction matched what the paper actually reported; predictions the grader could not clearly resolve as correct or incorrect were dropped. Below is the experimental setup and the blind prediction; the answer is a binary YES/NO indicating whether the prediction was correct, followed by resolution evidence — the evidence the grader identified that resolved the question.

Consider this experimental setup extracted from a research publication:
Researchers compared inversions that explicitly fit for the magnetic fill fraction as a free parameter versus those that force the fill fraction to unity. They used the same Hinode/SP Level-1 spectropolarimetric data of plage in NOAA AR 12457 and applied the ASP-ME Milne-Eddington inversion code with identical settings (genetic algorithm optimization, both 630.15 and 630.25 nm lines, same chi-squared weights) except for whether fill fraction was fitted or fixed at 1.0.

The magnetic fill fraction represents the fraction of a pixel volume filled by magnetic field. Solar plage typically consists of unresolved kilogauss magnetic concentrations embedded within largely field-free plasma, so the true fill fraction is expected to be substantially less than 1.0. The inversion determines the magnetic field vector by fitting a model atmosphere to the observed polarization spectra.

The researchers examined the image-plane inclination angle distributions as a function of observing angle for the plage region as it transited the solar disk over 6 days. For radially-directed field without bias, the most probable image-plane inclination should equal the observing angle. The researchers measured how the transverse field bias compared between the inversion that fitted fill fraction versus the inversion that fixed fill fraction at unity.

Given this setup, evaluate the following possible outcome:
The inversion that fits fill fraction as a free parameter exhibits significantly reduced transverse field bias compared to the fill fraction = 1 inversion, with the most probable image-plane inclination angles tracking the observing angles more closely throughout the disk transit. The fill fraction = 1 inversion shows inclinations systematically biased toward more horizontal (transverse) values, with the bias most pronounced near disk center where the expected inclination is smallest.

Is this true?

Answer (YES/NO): YES